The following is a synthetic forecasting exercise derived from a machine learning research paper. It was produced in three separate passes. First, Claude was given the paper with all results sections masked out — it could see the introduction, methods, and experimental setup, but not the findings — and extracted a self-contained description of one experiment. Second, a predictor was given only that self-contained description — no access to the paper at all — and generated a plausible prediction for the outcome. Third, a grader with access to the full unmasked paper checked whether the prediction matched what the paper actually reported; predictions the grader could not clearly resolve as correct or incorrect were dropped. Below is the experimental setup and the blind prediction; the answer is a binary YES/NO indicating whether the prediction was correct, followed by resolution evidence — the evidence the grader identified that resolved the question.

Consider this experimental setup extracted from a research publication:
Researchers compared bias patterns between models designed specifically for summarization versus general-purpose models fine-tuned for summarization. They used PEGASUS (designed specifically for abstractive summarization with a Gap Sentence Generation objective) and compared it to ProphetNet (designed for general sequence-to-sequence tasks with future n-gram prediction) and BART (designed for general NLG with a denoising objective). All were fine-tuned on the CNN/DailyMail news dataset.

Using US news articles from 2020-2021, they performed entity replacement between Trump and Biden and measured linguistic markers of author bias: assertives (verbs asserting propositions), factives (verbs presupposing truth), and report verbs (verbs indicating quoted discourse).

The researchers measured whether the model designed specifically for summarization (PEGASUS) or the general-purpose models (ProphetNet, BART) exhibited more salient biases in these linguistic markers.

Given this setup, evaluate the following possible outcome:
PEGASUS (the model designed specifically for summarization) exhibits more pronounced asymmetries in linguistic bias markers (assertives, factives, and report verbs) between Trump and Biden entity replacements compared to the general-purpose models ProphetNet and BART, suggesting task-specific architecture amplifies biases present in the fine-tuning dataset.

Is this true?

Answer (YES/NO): NO